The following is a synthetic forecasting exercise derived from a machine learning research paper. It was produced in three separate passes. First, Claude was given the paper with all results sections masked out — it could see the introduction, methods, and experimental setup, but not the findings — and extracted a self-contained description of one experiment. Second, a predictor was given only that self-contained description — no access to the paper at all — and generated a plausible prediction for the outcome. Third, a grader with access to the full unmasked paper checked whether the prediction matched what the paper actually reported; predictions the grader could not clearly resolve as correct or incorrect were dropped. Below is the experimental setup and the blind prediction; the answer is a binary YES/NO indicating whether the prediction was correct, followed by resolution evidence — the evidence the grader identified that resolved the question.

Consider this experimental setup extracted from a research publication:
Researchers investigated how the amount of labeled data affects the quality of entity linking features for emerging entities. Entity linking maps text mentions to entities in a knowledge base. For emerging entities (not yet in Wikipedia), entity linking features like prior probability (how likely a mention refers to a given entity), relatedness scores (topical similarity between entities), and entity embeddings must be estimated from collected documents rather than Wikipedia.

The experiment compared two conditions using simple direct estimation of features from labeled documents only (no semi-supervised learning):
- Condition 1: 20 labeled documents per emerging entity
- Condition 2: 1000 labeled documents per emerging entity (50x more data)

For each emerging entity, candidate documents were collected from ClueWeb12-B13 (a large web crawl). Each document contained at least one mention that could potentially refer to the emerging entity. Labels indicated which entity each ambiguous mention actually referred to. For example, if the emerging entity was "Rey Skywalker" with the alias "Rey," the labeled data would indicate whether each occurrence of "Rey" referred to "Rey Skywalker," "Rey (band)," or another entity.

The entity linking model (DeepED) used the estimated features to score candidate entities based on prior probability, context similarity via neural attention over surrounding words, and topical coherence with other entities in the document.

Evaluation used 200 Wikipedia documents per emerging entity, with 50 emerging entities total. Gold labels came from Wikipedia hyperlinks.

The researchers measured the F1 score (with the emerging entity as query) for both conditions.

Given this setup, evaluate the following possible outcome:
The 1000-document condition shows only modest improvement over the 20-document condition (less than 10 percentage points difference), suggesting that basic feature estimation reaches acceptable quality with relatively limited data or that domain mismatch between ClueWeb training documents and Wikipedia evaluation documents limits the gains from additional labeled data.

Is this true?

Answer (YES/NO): NO